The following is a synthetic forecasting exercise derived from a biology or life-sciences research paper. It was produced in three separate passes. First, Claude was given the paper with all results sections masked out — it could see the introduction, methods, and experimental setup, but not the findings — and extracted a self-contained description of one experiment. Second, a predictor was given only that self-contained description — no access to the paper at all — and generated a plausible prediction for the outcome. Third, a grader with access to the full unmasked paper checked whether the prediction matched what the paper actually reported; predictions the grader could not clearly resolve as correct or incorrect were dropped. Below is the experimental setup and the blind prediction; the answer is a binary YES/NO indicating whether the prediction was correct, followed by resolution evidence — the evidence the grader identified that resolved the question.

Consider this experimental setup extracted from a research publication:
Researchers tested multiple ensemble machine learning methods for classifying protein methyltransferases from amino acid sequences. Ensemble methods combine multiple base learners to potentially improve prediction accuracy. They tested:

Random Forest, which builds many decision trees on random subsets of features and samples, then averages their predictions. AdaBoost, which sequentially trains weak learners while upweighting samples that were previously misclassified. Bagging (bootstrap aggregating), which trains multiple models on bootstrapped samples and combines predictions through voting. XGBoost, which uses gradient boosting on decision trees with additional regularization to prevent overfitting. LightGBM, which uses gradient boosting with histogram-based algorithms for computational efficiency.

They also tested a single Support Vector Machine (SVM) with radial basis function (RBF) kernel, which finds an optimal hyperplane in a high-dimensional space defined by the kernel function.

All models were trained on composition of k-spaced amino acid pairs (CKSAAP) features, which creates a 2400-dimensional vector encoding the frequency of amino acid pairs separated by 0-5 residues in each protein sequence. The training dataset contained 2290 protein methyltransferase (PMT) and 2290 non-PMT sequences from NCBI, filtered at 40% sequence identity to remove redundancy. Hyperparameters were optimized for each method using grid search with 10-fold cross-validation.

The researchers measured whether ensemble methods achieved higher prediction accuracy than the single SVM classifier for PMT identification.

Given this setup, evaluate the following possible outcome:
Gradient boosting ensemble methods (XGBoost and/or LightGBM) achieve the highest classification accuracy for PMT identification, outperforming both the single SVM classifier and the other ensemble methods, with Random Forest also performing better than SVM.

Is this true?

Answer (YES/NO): NO